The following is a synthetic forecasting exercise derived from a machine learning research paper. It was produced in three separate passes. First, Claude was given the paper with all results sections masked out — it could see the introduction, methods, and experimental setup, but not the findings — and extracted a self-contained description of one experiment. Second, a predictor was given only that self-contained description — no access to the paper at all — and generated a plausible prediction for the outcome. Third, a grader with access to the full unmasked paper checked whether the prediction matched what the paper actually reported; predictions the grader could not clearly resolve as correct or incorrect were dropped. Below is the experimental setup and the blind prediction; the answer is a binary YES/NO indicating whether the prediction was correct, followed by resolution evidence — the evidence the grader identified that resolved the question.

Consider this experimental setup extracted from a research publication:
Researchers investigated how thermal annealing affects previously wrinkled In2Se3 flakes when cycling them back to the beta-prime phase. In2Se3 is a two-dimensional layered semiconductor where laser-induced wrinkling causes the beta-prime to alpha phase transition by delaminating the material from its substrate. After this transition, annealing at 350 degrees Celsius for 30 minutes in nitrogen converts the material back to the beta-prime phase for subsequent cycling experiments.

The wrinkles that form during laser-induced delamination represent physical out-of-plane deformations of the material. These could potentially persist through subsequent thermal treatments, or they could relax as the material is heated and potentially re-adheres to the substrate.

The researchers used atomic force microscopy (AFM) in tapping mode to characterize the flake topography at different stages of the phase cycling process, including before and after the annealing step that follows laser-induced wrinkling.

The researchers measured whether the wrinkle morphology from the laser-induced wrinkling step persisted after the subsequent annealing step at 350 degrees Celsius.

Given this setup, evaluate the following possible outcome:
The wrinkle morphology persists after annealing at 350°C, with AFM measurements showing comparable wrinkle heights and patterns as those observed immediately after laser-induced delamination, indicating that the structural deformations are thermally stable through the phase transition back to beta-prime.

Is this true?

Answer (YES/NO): NO